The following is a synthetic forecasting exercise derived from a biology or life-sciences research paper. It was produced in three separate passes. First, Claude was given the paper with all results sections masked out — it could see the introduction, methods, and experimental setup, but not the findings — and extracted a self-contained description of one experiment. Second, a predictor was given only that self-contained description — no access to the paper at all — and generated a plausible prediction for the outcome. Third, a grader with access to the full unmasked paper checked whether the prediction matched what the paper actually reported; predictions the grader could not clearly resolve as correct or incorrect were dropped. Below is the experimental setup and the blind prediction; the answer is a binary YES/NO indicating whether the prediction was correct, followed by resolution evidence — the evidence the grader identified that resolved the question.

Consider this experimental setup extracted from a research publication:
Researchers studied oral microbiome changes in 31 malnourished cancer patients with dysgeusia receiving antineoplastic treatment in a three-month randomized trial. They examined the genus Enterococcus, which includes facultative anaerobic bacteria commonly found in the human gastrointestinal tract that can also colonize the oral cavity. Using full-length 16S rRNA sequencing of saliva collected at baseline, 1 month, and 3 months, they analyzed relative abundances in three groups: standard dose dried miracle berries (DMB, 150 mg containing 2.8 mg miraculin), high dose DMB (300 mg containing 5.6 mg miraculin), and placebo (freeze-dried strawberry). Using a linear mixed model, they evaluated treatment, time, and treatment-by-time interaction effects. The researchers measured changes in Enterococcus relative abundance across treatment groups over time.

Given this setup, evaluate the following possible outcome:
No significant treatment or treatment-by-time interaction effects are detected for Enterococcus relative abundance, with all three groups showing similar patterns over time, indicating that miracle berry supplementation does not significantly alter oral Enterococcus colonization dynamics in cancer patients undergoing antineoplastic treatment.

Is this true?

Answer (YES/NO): NO